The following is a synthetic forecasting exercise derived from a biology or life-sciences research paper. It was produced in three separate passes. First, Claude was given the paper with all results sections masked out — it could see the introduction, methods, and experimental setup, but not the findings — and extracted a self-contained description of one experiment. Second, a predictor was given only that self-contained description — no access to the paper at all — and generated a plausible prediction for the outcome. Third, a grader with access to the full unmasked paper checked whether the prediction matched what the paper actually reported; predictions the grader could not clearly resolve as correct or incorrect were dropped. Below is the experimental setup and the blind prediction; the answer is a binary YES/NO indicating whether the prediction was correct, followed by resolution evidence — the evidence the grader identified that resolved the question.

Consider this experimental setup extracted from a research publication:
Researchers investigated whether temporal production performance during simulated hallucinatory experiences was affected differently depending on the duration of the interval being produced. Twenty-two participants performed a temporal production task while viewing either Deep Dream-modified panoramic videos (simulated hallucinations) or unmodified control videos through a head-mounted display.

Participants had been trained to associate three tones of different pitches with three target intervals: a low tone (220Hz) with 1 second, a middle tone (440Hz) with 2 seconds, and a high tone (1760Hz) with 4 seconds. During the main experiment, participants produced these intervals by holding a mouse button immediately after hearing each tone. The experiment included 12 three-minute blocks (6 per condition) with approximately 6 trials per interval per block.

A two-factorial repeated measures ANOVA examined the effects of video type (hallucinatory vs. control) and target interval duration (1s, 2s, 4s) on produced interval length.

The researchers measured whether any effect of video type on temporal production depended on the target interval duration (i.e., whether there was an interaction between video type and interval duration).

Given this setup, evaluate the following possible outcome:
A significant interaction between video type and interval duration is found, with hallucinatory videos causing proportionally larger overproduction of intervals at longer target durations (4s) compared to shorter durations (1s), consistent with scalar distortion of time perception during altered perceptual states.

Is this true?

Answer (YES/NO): NO